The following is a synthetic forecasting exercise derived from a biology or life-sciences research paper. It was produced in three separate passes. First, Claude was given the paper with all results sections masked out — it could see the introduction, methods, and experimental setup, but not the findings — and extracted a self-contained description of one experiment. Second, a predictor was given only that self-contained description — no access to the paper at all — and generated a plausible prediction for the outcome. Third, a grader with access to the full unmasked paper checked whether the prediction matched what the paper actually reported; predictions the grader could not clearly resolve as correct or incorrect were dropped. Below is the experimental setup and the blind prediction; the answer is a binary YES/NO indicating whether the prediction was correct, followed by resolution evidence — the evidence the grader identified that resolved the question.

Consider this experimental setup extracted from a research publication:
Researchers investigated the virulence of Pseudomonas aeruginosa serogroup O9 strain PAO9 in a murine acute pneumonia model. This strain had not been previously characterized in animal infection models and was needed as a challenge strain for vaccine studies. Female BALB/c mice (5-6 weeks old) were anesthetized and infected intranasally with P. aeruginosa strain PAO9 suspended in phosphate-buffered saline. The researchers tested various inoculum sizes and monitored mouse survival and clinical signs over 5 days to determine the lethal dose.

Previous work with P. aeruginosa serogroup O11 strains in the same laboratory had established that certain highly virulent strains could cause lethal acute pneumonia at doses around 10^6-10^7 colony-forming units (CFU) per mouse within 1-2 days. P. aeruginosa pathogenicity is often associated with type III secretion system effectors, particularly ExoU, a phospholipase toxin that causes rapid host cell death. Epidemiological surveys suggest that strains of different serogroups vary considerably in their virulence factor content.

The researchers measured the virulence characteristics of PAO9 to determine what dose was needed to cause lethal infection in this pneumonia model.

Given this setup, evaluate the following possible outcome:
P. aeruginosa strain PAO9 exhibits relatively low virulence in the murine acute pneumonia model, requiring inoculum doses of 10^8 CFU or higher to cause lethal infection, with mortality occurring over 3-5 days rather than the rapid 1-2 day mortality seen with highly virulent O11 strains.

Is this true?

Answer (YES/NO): NO